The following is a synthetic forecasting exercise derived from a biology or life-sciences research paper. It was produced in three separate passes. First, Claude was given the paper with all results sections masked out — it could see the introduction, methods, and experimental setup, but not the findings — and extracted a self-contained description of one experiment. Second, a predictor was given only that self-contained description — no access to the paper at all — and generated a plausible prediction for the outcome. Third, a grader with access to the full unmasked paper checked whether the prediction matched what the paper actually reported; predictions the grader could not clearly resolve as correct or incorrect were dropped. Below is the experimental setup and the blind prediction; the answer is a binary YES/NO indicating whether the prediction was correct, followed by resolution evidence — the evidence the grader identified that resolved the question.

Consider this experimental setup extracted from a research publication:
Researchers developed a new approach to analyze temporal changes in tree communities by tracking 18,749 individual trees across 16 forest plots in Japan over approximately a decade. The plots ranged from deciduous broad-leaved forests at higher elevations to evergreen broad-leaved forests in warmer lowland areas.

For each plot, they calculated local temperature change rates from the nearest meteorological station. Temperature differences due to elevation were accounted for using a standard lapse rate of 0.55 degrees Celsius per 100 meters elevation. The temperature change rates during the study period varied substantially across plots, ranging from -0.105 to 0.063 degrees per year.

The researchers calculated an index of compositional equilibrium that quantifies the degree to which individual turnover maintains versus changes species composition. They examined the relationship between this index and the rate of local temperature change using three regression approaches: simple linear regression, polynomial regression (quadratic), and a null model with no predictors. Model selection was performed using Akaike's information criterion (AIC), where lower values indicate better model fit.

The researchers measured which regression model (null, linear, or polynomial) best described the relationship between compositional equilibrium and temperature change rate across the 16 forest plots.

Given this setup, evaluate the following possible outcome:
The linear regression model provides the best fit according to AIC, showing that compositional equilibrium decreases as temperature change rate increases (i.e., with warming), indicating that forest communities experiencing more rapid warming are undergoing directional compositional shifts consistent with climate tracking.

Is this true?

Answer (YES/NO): NO